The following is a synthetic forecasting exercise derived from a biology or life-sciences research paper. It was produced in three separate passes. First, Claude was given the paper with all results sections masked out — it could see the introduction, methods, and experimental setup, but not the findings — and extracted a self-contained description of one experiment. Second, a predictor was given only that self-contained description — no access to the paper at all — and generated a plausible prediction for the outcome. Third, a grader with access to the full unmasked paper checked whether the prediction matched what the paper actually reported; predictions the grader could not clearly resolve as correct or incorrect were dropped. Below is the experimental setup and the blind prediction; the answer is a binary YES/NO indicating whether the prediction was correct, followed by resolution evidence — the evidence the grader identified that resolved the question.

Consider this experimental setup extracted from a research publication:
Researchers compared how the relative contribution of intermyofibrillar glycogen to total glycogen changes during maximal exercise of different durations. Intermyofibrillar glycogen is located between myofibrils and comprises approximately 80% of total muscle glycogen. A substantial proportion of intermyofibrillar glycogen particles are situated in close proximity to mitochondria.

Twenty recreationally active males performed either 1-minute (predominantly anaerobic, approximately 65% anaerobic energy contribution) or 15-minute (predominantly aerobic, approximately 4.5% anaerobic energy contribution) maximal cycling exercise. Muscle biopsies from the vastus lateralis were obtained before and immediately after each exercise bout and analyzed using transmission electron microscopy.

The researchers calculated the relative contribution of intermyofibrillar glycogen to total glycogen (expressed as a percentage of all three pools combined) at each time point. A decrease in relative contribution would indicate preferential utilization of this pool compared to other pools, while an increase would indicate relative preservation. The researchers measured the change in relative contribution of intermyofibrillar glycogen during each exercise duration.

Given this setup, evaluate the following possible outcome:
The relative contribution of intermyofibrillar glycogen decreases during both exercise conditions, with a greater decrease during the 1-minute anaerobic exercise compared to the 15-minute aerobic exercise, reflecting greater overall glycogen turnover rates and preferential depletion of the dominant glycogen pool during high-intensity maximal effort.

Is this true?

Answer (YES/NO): NO